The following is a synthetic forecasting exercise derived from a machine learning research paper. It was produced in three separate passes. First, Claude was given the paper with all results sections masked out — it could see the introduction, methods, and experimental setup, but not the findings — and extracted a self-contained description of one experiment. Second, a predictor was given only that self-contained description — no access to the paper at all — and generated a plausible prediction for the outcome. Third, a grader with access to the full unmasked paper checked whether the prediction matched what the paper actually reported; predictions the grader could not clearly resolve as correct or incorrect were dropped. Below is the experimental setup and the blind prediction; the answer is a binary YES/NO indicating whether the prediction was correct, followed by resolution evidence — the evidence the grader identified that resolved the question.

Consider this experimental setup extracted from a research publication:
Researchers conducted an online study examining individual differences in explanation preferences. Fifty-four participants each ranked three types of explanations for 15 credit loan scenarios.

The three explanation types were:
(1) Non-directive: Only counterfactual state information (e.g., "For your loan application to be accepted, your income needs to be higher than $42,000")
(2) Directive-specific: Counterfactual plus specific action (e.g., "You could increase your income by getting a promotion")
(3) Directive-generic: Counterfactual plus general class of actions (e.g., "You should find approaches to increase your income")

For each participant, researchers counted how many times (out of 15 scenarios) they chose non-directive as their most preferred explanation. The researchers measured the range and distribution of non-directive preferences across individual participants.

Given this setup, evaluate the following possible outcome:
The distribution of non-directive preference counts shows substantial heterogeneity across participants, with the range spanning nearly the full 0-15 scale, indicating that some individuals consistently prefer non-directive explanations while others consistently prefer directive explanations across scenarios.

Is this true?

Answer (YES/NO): NO